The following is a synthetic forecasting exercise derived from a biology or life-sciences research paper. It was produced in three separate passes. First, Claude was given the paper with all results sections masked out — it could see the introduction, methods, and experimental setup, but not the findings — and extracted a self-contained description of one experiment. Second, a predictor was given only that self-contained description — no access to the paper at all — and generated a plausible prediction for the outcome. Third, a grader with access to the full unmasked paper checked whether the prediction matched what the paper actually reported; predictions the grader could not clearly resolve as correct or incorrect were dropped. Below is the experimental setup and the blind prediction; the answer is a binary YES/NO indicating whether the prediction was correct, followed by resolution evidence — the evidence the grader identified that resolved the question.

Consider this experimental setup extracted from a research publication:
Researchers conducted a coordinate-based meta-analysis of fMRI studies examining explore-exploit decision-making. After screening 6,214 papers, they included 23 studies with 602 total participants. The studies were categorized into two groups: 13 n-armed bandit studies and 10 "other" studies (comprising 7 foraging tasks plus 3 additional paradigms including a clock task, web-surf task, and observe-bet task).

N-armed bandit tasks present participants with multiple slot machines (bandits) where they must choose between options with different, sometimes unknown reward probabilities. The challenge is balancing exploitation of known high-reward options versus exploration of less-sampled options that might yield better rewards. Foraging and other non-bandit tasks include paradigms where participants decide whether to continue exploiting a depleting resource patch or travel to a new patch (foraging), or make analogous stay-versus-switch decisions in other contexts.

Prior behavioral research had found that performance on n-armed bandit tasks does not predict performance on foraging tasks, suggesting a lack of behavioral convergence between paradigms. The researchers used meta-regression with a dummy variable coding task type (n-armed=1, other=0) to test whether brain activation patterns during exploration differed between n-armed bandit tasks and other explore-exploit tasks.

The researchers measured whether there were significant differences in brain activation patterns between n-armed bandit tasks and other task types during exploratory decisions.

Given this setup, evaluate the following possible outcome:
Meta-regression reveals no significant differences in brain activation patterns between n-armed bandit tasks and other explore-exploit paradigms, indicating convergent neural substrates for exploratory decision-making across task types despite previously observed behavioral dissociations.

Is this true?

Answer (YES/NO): NO